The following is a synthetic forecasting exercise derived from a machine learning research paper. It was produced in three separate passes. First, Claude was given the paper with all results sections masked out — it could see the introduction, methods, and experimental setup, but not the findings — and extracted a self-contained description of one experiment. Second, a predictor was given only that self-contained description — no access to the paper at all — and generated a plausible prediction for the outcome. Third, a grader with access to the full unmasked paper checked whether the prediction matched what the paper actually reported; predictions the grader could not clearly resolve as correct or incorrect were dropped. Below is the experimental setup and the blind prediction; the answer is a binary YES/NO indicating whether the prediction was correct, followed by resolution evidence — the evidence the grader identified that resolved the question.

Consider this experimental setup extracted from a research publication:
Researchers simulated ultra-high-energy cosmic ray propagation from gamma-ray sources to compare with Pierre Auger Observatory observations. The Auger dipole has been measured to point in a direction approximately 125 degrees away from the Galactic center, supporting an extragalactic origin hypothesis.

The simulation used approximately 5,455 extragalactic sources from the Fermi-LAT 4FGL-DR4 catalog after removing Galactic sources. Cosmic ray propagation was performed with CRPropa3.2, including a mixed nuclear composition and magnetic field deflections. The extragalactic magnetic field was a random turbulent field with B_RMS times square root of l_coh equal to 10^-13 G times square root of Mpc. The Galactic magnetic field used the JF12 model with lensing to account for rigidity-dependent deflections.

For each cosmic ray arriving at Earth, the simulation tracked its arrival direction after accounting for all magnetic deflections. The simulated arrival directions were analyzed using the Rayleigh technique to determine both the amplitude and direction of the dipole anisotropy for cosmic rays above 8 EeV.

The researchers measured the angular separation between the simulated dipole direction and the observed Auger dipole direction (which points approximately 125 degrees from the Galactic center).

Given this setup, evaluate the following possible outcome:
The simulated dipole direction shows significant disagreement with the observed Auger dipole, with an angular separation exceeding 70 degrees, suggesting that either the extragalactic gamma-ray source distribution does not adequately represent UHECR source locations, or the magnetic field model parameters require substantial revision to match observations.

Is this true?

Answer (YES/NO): YES